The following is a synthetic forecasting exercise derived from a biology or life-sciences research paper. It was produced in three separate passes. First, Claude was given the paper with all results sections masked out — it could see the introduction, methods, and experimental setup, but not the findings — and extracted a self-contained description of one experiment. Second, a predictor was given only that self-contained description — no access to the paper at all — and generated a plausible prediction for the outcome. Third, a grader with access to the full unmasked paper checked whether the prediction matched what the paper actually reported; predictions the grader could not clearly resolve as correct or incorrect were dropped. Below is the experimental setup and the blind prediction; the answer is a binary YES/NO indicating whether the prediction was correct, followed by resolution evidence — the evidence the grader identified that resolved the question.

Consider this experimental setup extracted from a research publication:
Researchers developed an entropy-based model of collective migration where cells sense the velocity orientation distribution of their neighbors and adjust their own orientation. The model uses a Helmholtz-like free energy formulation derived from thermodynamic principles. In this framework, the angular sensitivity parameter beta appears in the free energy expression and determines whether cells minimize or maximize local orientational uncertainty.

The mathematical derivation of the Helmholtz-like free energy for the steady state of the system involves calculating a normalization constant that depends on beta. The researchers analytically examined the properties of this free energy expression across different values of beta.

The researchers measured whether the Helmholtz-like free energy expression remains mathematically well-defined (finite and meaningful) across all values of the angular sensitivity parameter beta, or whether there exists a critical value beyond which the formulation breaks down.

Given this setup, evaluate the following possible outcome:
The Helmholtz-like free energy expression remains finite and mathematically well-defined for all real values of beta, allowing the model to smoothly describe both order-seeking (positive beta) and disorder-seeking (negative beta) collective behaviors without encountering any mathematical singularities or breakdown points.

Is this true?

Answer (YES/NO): NO